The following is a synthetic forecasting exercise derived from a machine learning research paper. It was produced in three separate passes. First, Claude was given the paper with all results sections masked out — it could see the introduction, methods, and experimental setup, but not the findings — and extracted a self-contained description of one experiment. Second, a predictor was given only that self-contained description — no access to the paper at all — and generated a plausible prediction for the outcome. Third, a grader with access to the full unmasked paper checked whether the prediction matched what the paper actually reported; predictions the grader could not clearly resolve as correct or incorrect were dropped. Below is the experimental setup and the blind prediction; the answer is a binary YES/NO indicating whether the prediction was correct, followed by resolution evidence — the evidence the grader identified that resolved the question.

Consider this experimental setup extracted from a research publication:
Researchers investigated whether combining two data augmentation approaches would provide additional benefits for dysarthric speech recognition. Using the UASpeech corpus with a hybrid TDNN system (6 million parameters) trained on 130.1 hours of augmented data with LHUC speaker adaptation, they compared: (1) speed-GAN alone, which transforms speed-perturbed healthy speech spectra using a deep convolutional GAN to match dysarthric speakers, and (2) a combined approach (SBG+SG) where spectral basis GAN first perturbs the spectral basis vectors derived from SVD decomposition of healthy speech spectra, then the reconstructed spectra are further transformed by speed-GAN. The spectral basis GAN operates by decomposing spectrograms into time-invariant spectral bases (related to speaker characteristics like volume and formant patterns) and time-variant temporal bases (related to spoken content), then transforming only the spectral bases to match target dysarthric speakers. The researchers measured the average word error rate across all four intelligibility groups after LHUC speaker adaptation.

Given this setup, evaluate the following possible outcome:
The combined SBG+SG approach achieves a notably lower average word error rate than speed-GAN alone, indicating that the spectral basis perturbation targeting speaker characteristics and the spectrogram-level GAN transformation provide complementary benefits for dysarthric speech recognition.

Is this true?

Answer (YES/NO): NO